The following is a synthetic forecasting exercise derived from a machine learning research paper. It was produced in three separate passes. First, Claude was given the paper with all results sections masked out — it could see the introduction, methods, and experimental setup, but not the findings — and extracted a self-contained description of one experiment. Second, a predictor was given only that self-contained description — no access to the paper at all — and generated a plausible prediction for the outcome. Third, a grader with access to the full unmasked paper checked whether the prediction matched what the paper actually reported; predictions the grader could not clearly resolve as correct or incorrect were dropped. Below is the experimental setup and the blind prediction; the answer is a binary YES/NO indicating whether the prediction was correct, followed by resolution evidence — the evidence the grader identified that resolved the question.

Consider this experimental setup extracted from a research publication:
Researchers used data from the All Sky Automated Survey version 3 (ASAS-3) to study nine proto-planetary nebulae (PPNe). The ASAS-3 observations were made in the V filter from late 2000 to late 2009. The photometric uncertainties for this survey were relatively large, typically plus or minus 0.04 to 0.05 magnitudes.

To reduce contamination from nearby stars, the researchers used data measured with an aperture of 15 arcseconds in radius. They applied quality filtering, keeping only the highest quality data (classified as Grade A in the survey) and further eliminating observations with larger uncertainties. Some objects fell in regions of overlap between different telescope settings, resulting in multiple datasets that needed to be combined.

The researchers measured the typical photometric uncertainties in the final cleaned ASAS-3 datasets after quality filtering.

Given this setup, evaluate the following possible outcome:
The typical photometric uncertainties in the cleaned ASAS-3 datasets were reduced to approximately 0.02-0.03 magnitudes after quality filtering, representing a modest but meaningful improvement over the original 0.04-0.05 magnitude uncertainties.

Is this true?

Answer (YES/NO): NO